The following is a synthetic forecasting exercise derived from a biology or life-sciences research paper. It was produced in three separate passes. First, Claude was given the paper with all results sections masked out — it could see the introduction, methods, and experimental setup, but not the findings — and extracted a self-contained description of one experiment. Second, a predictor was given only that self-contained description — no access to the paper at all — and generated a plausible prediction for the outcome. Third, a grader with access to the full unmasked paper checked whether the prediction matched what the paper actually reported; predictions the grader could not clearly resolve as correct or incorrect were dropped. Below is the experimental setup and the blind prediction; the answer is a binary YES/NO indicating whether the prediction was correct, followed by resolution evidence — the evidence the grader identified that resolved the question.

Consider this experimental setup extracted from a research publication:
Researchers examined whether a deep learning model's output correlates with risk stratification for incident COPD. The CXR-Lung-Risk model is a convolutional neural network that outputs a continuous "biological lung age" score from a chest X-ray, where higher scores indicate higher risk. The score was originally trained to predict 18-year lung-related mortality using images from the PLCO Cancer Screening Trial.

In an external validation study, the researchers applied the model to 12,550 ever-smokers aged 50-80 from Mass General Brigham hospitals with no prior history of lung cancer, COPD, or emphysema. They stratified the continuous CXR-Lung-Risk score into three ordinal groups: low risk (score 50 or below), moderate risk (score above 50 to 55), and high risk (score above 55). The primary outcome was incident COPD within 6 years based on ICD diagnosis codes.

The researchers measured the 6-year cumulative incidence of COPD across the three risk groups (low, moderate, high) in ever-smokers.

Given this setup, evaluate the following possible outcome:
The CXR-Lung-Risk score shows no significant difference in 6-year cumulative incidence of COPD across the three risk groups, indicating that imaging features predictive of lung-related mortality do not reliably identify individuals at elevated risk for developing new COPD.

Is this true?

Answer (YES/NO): NO